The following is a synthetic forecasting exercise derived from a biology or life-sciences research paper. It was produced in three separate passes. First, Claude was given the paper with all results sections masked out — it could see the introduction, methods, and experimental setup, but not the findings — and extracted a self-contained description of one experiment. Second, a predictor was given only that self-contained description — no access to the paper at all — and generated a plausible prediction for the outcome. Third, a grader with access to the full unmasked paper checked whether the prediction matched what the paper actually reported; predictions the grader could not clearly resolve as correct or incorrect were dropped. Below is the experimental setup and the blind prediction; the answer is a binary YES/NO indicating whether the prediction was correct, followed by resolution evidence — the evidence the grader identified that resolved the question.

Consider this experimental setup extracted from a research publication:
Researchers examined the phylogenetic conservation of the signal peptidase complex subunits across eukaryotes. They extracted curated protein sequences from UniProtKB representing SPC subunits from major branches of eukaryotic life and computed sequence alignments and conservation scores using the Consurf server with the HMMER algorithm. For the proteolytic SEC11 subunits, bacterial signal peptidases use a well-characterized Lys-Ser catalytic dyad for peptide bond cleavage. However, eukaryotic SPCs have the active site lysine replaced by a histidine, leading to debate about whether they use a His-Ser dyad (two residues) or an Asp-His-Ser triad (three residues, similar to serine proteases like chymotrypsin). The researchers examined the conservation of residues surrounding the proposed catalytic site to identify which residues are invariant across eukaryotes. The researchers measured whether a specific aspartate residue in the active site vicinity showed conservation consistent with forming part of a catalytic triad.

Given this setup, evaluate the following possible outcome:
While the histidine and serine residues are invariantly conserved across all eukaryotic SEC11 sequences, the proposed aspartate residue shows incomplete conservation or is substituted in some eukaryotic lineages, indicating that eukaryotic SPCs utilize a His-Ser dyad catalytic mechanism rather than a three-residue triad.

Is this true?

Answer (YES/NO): NO